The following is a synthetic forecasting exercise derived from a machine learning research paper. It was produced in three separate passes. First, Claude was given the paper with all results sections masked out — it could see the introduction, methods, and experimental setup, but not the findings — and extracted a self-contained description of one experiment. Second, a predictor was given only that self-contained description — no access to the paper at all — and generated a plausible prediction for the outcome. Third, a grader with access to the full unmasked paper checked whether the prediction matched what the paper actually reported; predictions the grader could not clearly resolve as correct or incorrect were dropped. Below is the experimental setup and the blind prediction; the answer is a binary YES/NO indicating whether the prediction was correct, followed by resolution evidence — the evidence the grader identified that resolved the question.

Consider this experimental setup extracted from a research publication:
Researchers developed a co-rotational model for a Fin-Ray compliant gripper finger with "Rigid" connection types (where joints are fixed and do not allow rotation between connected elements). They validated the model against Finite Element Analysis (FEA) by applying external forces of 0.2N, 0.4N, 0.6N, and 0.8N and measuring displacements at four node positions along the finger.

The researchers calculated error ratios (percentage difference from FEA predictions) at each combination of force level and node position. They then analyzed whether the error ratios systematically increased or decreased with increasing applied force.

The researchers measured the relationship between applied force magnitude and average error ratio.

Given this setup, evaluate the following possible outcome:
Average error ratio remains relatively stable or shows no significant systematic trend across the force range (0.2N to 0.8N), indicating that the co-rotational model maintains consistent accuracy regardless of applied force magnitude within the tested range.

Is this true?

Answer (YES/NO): YES